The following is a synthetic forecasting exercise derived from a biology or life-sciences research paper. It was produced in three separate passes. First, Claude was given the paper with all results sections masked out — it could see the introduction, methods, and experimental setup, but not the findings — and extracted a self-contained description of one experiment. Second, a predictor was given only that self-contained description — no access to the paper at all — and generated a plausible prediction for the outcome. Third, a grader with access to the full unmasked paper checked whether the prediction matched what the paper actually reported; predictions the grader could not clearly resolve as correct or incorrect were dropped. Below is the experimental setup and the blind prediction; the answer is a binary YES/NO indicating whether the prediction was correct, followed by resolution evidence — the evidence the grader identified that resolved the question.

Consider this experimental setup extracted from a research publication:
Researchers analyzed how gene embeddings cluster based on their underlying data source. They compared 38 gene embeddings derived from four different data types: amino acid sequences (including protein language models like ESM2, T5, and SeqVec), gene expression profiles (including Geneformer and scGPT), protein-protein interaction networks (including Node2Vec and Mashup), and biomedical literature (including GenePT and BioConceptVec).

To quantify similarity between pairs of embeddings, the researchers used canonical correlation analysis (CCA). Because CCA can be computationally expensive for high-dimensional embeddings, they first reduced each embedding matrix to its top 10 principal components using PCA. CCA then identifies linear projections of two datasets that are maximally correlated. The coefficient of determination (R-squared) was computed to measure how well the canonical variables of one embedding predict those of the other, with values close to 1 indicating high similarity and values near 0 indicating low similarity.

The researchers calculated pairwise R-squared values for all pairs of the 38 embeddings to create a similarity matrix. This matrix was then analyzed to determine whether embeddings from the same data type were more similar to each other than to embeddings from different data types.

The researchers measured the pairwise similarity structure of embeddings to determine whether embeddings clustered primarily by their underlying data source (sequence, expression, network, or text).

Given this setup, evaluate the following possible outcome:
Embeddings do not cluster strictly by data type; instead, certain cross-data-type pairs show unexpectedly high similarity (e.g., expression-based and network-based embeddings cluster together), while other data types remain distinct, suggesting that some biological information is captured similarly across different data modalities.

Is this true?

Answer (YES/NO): NO